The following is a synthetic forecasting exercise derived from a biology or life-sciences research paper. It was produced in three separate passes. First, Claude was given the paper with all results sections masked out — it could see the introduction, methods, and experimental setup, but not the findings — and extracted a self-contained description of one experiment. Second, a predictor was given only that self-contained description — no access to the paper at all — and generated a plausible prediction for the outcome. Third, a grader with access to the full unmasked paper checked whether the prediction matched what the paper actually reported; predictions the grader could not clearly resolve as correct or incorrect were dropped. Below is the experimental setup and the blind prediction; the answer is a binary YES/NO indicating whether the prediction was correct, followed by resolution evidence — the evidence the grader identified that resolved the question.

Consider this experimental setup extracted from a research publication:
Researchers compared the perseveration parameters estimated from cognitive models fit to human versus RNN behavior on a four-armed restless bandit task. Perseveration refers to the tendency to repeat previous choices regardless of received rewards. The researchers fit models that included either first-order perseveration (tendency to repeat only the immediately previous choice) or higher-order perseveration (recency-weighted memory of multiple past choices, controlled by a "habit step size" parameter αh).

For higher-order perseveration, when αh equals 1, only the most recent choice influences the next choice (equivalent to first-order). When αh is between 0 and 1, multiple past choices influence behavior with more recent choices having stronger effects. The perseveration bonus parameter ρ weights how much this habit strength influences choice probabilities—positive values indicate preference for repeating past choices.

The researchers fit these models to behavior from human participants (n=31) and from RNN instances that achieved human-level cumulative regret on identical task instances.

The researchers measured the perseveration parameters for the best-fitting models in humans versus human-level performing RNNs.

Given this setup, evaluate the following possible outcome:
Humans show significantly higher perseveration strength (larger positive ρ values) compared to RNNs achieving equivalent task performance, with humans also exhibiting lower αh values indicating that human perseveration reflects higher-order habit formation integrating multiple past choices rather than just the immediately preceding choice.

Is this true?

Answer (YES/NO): NO